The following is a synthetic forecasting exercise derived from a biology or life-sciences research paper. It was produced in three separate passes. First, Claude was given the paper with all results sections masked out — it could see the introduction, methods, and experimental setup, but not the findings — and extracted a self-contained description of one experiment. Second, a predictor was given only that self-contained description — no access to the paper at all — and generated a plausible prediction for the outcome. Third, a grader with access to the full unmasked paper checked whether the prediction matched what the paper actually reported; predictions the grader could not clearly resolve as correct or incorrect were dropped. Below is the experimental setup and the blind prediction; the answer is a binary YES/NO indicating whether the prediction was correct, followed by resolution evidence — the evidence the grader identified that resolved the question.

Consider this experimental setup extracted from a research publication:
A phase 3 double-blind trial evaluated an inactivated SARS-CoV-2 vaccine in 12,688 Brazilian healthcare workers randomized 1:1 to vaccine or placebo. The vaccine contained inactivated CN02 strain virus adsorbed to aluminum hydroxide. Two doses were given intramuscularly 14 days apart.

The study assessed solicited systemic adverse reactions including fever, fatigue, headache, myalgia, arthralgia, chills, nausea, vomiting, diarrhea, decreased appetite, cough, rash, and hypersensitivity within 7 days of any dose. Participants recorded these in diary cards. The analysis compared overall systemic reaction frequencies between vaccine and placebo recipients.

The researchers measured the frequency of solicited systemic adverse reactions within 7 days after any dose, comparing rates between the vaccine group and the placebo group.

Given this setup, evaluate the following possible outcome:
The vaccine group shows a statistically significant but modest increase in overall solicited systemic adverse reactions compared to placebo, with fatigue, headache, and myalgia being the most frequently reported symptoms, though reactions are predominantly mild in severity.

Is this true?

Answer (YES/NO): NO